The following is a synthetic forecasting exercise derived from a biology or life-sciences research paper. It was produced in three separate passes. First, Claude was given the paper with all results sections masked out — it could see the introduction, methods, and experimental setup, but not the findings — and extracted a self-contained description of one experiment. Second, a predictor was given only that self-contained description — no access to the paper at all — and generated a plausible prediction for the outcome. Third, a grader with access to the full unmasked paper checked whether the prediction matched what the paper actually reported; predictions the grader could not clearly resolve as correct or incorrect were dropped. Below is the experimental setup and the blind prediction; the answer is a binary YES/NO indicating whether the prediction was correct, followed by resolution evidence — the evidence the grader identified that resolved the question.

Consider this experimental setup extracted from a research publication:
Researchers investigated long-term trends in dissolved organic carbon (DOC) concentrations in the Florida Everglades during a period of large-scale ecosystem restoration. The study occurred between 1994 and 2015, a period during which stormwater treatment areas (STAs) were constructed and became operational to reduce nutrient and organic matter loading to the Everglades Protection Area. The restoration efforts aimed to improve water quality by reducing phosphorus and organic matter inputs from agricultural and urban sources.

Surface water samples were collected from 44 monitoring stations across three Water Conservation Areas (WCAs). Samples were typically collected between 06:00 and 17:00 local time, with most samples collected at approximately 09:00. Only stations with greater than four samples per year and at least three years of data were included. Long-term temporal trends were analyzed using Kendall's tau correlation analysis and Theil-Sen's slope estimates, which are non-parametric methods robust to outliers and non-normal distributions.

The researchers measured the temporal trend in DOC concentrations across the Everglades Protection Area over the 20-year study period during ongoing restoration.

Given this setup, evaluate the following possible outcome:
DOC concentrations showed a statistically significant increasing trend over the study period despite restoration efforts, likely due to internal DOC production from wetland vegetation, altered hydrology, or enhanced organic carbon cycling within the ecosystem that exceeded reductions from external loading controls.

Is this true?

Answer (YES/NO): NO